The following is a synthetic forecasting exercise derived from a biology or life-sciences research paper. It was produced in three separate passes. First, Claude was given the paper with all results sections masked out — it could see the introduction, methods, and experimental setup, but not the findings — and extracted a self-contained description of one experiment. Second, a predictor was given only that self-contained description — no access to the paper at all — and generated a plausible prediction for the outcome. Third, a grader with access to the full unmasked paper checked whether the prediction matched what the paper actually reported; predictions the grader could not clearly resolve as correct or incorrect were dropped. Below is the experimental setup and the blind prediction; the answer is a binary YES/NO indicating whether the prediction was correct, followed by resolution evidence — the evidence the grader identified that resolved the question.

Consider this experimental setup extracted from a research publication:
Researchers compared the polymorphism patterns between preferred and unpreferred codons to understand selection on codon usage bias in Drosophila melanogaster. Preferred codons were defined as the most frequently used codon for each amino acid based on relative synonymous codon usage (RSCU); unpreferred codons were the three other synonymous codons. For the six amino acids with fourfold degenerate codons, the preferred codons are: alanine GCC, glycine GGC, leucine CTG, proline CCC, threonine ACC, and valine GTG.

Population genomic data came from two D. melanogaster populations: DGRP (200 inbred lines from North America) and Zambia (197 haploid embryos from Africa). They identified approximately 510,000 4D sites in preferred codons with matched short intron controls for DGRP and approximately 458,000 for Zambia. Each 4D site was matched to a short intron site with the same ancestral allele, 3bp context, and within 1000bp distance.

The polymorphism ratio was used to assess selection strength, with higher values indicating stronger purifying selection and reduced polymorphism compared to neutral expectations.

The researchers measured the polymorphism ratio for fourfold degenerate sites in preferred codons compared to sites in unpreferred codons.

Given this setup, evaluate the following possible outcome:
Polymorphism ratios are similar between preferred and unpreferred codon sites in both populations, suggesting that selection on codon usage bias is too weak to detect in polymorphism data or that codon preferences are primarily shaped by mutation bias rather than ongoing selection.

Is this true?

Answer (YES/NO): NO